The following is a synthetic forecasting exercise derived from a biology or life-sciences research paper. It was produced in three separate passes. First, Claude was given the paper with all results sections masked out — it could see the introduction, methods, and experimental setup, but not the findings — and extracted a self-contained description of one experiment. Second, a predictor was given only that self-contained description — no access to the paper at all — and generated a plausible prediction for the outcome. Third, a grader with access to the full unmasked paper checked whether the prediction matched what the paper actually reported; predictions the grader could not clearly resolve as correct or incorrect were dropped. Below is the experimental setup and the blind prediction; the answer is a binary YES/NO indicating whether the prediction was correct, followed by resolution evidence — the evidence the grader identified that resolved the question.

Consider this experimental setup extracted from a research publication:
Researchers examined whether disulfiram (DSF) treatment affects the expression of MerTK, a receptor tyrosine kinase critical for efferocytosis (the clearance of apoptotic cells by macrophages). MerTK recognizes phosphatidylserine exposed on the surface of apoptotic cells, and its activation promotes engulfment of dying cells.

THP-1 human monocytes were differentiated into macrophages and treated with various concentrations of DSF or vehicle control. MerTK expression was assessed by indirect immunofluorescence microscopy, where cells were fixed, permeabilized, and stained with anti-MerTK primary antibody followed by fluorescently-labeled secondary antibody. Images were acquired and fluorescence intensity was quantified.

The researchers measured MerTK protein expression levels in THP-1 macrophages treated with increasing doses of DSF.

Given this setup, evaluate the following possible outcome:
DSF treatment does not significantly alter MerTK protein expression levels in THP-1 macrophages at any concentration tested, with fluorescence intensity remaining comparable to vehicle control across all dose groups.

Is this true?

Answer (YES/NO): NO